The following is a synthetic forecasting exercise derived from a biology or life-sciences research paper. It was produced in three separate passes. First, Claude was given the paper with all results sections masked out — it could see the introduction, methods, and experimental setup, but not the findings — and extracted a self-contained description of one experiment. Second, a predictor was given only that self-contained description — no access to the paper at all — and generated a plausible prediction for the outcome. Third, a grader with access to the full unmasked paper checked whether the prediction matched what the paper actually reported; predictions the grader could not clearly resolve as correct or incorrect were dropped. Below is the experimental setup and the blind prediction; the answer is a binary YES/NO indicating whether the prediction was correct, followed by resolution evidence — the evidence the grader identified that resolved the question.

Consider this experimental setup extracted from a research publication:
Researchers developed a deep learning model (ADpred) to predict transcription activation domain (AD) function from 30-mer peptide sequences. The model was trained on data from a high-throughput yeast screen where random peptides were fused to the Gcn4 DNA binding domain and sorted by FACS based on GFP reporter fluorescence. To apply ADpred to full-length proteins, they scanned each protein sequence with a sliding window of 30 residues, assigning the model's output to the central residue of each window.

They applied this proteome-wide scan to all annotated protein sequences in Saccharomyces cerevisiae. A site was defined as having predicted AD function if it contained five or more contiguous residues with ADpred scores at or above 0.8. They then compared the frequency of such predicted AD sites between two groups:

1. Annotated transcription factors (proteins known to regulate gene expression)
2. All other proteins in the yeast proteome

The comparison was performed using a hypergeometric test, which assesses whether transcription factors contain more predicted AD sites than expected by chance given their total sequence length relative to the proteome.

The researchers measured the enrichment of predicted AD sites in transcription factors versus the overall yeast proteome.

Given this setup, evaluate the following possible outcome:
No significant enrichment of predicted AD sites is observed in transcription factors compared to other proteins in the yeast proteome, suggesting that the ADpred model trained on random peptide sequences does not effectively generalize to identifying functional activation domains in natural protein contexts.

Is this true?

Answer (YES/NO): NO